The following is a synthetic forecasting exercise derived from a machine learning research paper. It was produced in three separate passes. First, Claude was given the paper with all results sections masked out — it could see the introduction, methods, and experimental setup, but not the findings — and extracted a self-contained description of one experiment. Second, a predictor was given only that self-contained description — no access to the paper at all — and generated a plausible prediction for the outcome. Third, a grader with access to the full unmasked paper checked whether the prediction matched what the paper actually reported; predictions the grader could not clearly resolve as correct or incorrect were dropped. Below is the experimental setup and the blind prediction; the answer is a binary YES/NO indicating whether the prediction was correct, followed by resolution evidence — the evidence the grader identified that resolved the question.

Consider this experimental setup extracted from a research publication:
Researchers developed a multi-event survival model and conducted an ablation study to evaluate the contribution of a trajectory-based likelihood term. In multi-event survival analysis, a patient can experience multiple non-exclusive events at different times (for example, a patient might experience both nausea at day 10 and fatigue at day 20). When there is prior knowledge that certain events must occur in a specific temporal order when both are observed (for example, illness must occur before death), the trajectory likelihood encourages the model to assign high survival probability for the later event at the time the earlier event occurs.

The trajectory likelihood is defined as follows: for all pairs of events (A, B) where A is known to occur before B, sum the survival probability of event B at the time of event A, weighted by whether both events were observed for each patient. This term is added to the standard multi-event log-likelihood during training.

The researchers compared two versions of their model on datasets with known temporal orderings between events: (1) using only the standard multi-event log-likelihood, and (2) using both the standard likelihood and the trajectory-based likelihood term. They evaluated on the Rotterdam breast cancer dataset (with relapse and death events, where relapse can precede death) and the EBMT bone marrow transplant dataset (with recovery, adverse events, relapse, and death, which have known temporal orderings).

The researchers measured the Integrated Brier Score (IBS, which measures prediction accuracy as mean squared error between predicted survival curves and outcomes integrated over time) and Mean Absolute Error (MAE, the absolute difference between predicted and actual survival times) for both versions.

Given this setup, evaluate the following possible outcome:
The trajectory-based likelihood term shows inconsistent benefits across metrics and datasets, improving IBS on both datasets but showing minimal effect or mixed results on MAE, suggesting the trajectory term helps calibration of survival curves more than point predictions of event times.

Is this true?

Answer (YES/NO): NO